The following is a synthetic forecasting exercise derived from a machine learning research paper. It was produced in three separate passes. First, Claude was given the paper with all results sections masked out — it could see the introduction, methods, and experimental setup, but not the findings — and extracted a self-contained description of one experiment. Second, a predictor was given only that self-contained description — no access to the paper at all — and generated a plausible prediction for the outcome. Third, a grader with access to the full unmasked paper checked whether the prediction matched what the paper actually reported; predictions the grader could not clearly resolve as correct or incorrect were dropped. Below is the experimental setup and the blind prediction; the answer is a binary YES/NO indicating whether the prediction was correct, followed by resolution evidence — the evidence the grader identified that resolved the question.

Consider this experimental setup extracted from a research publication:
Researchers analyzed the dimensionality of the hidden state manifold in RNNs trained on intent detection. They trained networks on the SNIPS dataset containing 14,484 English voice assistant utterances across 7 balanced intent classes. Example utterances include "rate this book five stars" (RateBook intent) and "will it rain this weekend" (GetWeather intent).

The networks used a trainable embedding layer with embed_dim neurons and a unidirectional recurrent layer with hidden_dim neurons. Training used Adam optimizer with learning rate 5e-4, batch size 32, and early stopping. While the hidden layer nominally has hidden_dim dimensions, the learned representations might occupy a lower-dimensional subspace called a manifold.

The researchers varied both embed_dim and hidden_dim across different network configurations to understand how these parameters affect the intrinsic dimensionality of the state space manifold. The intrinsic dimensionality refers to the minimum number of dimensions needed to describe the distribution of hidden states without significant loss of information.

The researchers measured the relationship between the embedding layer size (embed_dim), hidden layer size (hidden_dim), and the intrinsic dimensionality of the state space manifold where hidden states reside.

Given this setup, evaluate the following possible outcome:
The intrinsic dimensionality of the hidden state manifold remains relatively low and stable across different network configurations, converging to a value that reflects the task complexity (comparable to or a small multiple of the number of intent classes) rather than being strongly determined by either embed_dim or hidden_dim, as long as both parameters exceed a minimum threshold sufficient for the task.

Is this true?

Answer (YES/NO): NO